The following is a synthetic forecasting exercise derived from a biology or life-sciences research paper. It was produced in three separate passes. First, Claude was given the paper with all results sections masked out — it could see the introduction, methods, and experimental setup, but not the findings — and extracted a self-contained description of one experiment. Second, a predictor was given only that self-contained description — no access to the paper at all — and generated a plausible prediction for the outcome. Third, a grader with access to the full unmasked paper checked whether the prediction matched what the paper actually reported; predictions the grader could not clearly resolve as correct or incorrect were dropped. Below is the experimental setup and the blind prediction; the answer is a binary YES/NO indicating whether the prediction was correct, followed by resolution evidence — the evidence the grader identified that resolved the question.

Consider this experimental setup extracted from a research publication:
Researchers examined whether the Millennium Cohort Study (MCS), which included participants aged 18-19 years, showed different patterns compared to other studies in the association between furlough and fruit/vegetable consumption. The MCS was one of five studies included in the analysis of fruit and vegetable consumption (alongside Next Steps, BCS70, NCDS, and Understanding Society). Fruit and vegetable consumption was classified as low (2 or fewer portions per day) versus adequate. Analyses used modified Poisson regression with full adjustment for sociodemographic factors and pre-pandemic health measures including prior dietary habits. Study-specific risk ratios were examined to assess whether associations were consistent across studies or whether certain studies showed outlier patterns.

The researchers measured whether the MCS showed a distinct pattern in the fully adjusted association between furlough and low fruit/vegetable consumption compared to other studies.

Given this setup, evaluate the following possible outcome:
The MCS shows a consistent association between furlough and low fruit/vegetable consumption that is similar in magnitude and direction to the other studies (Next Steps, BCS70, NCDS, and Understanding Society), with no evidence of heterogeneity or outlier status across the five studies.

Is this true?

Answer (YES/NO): NO